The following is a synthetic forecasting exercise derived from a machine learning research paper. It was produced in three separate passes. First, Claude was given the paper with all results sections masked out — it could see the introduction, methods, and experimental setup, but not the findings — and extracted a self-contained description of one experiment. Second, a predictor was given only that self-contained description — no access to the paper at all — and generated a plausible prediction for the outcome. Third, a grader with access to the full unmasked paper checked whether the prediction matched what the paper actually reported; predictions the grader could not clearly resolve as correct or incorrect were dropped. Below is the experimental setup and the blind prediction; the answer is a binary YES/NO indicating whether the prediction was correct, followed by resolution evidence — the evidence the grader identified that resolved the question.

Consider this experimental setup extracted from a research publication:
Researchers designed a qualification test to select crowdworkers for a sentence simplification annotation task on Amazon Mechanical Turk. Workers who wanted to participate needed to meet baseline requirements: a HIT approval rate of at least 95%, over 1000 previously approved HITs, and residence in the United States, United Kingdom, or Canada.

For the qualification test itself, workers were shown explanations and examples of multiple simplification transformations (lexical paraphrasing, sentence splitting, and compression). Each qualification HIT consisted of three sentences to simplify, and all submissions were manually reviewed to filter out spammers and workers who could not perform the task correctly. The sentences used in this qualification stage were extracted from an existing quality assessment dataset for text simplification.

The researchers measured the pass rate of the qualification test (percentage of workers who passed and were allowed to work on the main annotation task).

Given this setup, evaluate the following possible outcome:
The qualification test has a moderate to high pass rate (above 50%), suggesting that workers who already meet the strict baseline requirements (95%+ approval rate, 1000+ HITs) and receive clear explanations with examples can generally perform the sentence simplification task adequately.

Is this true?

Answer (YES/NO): NO